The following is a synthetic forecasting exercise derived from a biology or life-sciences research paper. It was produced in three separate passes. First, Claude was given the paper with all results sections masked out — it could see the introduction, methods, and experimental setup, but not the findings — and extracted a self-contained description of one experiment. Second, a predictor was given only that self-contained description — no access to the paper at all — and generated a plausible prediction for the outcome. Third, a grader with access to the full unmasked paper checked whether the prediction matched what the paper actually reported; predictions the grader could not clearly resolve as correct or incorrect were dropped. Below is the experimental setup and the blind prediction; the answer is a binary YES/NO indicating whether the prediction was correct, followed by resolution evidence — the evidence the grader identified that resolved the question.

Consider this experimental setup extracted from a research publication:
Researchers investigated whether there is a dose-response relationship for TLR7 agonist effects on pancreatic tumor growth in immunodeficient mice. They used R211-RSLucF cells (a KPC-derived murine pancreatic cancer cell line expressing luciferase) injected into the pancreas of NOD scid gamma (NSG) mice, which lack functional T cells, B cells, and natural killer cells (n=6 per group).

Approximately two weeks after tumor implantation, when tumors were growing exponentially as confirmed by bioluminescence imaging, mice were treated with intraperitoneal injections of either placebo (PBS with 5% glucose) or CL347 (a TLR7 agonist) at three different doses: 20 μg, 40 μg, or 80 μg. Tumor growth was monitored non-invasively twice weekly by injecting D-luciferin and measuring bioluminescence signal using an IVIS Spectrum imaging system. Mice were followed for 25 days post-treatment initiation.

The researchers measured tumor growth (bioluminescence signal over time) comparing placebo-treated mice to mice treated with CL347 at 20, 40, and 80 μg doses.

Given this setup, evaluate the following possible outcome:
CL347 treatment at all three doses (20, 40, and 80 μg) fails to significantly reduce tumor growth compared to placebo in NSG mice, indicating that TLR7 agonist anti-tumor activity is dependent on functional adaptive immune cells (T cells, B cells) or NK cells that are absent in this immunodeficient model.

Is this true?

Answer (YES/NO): NO